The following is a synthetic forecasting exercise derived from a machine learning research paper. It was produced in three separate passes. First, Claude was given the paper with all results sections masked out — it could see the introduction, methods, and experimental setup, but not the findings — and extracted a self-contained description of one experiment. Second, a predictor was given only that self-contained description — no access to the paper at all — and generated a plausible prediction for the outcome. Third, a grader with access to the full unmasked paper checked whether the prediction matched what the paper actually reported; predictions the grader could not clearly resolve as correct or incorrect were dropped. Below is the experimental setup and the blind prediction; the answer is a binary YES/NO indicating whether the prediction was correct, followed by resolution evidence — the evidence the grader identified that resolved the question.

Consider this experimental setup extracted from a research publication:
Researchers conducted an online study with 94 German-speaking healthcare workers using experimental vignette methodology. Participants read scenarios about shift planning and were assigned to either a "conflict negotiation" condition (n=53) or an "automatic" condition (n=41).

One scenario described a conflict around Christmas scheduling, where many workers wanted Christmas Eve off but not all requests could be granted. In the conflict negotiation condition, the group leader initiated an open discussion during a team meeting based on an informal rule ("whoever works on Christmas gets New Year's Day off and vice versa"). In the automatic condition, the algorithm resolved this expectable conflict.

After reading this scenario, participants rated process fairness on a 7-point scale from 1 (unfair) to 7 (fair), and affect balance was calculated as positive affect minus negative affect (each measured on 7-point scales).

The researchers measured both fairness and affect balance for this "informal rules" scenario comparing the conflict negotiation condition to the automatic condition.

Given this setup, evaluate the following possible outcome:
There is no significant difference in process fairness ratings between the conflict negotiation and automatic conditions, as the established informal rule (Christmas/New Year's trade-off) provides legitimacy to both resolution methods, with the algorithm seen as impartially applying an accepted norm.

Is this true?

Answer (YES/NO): NO